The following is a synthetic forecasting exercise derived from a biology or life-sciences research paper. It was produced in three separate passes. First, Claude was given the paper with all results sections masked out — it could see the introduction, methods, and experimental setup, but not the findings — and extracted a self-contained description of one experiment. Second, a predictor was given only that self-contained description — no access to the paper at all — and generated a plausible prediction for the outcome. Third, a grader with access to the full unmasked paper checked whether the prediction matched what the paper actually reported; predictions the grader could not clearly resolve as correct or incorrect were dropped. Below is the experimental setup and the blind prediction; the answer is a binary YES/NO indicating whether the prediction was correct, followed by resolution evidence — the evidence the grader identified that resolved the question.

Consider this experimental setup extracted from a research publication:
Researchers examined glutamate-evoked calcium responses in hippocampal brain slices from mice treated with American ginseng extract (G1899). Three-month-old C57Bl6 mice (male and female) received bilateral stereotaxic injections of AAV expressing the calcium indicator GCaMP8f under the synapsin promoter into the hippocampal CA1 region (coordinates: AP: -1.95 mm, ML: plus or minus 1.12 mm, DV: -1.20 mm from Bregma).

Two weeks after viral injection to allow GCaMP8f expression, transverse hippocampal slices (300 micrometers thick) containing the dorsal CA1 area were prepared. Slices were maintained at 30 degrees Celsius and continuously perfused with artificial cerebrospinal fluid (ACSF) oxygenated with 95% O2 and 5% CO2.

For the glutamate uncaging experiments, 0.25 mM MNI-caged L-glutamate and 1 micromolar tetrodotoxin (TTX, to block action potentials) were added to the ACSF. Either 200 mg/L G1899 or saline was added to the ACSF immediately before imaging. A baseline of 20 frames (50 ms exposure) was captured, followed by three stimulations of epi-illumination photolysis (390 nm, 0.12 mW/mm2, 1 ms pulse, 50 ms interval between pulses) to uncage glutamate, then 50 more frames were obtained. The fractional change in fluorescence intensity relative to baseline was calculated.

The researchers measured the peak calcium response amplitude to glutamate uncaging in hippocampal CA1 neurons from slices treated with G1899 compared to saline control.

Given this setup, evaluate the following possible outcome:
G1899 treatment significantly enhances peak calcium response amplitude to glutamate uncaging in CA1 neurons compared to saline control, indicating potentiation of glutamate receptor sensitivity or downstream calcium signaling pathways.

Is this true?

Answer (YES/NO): NO